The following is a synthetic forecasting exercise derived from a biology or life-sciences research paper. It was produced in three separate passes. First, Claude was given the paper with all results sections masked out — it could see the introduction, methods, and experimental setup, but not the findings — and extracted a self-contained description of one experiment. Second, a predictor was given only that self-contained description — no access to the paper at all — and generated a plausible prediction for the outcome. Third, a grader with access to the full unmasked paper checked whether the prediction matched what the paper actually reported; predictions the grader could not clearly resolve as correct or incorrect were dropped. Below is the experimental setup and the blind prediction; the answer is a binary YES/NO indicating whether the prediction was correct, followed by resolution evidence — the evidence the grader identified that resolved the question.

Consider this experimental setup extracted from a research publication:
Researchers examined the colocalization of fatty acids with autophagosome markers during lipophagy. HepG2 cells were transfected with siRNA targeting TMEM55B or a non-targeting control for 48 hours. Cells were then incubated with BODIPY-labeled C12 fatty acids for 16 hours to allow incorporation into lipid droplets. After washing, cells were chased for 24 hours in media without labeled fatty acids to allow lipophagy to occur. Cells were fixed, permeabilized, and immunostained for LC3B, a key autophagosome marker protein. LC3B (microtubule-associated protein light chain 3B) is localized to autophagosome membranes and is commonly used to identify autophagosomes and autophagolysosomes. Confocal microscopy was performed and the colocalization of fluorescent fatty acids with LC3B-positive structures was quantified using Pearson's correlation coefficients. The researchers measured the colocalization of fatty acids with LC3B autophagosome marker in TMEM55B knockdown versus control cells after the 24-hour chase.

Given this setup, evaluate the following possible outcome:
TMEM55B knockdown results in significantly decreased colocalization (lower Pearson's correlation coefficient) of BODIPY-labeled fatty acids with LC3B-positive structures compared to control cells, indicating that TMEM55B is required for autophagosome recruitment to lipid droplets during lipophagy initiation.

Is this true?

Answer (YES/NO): NO